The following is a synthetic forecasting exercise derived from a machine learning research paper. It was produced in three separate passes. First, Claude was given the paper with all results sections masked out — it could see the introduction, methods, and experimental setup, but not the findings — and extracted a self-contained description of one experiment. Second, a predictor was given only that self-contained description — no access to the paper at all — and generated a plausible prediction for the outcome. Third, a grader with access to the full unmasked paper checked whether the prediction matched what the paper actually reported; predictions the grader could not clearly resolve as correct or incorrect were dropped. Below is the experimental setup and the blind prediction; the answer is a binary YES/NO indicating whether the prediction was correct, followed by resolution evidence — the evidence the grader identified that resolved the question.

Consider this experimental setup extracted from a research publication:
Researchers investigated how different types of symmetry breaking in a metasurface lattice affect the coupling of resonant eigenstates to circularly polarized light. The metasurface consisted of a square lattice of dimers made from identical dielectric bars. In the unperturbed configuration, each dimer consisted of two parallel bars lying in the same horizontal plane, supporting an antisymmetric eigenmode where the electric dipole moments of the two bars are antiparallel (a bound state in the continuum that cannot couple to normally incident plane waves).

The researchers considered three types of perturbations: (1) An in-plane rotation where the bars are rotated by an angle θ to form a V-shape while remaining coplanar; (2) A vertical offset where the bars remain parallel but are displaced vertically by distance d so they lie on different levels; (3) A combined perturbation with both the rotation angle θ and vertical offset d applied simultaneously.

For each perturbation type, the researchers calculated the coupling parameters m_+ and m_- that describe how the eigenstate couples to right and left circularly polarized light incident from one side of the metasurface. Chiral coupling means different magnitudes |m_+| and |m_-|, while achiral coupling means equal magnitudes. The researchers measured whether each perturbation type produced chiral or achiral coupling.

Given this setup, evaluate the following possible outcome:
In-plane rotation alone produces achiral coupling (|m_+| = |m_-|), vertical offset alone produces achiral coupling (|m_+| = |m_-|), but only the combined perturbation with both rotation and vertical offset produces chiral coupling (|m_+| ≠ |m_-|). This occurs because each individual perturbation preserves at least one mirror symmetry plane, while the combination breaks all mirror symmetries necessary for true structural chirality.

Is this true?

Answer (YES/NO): YES